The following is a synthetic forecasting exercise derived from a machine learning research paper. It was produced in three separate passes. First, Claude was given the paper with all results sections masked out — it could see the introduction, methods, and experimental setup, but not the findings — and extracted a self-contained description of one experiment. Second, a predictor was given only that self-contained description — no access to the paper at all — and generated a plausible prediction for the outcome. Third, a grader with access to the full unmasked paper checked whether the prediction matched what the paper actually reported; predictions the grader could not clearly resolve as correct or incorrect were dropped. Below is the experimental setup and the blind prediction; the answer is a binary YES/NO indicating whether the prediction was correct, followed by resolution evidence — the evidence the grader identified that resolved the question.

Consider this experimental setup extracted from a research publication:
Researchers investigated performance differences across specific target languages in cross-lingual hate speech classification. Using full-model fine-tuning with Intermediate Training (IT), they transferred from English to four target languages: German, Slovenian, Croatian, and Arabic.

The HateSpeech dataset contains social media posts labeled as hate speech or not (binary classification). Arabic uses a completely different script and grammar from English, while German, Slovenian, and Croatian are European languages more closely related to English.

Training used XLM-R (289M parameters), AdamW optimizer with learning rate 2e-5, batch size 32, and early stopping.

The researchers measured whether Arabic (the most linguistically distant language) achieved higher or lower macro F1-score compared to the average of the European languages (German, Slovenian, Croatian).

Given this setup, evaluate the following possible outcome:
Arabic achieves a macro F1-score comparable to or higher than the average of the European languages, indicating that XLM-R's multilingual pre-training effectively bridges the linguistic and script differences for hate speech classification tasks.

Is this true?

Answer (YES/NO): YES